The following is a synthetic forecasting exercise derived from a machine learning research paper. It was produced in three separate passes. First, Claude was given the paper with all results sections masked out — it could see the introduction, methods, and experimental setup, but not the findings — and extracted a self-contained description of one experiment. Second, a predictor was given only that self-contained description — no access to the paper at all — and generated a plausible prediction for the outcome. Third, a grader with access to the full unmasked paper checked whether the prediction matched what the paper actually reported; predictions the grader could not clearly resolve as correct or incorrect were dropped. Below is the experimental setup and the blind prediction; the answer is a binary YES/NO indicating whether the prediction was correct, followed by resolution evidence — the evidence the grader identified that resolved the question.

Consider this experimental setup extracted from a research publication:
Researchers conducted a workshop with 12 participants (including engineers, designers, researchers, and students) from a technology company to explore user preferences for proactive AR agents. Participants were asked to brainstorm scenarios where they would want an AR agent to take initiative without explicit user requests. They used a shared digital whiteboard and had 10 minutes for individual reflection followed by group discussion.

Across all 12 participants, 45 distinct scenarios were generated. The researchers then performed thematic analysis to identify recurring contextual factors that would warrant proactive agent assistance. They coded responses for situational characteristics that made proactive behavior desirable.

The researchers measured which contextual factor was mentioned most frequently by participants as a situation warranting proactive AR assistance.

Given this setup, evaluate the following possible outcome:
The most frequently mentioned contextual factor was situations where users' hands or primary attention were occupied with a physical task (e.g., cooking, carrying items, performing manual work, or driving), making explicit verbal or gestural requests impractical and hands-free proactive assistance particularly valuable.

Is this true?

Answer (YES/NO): NO